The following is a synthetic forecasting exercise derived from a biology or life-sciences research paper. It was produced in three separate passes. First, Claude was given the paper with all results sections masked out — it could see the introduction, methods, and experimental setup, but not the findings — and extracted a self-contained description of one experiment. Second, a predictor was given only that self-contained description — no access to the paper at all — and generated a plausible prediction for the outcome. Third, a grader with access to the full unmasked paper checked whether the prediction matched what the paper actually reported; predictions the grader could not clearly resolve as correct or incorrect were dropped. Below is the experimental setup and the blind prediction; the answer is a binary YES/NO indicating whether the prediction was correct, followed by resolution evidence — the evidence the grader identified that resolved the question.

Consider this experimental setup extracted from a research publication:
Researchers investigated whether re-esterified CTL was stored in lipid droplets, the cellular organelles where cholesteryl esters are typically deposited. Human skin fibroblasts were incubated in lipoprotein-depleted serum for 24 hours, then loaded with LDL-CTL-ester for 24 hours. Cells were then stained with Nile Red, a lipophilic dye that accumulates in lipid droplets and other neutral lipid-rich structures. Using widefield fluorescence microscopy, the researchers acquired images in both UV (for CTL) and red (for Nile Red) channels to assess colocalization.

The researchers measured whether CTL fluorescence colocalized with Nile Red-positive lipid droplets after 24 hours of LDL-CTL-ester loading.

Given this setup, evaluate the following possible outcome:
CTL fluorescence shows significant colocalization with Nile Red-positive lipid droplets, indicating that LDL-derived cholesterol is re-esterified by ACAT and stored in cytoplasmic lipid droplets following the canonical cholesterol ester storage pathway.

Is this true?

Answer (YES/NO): NO